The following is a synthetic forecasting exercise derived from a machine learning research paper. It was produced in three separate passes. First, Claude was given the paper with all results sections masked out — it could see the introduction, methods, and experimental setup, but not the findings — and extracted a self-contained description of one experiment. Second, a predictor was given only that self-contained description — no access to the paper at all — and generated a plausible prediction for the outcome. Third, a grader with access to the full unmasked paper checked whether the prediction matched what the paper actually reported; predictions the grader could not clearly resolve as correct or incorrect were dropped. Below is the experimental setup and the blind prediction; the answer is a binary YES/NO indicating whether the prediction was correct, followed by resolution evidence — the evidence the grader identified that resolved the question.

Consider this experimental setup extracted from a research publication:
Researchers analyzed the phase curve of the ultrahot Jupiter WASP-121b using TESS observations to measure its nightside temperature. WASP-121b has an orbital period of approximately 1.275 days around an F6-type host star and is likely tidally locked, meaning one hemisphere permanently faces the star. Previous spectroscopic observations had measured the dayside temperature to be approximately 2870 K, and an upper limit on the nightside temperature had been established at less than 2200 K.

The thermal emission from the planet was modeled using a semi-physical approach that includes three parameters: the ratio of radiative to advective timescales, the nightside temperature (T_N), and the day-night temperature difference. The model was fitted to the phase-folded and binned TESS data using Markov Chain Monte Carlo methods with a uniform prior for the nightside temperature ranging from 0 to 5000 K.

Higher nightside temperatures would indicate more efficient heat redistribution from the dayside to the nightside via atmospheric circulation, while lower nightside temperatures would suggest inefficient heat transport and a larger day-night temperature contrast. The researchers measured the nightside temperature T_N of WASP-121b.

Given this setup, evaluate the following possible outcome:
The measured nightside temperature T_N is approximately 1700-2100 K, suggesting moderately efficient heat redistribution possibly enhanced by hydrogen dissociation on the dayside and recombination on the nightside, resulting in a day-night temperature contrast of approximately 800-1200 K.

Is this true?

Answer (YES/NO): NO